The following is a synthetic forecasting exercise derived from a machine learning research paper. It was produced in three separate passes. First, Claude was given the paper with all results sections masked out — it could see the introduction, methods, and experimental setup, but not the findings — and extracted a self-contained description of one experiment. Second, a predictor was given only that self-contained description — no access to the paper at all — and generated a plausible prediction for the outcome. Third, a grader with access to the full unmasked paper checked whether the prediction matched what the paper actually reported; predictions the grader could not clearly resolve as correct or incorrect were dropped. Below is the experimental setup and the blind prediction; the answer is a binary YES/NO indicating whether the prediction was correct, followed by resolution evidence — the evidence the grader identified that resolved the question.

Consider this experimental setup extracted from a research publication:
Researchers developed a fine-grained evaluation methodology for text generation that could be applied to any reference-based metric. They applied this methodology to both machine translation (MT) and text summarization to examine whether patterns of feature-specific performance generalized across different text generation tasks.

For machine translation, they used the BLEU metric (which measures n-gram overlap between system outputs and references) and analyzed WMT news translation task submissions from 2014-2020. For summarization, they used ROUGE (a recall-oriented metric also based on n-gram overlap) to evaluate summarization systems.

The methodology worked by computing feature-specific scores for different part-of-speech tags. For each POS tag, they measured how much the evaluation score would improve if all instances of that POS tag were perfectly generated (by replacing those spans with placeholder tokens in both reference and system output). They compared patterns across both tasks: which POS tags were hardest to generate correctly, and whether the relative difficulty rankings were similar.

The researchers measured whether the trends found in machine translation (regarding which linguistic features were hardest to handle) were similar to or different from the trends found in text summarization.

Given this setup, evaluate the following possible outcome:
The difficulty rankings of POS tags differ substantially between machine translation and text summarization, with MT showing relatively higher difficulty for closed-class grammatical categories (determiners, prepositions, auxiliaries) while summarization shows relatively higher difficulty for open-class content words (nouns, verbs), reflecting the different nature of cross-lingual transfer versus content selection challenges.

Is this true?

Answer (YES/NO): NO